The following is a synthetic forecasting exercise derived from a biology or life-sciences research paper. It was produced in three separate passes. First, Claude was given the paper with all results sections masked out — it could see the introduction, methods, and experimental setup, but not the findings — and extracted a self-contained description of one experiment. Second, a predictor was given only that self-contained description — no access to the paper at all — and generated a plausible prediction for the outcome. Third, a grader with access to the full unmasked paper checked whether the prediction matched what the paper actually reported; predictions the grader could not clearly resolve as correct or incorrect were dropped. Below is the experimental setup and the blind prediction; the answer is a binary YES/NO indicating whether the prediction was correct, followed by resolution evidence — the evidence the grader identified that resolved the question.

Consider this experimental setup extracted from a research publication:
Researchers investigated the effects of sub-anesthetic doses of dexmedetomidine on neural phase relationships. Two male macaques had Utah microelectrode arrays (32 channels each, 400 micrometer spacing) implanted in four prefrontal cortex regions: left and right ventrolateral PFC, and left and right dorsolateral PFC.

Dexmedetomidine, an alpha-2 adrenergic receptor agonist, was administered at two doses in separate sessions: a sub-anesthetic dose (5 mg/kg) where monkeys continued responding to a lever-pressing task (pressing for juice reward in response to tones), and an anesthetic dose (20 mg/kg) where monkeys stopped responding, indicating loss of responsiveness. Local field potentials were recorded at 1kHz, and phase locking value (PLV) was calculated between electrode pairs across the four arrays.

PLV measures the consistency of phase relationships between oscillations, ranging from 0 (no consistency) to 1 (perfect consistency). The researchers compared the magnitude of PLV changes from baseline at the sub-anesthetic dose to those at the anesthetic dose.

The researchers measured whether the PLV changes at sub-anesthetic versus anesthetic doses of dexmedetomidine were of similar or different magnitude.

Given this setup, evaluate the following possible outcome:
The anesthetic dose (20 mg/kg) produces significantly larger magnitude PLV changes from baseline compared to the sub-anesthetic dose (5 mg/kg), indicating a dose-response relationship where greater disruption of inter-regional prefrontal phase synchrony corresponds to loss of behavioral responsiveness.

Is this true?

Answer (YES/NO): YES